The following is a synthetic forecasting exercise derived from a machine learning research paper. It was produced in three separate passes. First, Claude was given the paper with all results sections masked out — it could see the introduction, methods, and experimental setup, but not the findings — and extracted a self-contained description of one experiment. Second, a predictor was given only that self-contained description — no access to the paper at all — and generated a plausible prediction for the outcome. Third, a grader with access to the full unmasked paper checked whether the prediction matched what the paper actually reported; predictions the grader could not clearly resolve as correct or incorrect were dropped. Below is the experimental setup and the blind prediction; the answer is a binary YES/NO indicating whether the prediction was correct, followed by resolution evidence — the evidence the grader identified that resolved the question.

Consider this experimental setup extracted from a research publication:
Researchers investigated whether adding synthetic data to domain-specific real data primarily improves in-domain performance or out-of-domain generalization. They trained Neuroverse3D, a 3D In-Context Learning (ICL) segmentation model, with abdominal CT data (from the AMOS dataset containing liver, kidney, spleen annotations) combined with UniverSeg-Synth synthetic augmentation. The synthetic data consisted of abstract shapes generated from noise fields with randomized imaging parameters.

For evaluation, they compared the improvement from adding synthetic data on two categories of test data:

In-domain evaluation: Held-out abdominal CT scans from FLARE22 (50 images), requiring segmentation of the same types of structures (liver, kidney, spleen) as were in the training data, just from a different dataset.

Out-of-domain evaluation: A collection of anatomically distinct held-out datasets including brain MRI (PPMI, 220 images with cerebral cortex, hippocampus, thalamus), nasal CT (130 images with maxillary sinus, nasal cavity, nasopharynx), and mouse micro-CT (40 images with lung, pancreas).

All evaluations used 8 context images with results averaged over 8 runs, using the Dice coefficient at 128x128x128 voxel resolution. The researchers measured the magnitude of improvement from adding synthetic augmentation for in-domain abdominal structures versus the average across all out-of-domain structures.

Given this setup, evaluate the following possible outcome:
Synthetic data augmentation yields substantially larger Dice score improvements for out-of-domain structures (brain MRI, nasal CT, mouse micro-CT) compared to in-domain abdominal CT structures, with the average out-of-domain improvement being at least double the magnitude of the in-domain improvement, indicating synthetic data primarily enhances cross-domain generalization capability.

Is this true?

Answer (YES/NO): YES